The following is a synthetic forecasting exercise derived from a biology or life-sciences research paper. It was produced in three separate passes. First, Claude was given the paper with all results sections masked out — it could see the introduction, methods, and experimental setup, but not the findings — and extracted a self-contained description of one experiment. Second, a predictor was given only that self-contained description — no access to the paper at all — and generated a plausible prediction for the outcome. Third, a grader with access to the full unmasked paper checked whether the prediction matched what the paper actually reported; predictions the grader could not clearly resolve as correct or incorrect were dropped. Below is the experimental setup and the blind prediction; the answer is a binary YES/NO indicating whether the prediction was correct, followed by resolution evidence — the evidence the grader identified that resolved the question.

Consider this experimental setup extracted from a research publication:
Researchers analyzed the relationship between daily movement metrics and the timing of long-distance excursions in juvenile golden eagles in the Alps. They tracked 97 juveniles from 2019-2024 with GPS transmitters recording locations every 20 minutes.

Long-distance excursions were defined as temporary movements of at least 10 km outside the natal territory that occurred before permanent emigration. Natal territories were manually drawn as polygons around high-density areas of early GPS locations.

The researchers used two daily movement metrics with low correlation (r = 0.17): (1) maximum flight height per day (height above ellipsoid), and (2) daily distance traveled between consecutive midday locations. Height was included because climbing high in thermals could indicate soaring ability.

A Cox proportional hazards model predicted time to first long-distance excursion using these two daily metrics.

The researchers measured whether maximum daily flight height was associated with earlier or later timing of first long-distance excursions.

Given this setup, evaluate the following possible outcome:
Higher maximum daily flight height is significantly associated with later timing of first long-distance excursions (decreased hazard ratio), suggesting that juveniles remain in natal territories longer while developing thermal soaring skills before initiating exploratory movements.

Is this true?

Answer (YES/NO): NO